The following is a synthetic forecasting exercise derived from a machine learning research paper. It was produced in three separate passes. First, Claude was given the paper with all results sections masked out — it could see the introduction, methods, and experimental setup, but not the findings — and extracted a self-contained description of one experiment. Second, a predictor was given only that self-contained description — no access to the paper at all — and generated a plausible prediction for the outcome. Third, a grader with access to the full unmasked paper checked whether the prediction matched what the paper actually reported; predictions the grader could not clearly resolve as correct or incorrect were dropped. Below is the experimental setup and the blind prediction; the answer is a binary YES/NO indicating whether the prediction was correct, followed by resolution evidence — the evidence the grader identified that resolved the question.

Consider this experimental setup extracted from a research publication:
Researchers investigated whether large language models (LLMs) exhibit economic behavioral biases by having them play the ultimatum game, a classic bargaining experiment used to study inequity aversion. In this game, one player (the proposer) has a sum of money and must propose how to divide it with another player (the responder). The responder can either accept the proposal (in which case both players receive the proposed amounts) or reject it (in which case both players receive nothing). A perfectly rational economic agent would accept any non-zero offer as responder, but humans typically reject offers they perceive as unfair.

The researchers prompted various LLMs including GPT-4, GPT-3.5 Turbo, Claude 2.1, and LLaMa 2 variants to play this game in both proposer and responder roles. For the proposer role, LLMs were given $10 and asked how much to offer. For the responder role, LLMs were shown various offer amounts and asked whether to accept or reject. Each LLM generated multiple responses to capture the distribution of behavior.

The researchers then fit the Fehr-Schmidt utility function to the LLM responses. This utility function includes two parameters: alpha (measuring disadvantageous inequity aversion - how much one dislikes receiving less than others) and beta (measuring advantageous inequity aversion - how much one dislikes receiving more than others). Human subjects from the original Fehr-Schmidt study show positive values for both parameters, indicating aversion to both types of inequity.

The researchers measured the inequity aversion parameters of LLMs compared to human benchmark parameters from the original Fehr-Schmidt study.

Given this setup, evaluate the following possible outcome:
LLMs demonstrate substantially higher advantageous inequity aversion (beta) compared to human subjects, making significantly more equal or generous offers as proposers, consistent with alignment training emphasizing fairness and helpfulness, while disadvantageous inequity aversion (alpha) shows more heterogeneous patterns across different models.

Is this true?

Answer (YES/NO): NO